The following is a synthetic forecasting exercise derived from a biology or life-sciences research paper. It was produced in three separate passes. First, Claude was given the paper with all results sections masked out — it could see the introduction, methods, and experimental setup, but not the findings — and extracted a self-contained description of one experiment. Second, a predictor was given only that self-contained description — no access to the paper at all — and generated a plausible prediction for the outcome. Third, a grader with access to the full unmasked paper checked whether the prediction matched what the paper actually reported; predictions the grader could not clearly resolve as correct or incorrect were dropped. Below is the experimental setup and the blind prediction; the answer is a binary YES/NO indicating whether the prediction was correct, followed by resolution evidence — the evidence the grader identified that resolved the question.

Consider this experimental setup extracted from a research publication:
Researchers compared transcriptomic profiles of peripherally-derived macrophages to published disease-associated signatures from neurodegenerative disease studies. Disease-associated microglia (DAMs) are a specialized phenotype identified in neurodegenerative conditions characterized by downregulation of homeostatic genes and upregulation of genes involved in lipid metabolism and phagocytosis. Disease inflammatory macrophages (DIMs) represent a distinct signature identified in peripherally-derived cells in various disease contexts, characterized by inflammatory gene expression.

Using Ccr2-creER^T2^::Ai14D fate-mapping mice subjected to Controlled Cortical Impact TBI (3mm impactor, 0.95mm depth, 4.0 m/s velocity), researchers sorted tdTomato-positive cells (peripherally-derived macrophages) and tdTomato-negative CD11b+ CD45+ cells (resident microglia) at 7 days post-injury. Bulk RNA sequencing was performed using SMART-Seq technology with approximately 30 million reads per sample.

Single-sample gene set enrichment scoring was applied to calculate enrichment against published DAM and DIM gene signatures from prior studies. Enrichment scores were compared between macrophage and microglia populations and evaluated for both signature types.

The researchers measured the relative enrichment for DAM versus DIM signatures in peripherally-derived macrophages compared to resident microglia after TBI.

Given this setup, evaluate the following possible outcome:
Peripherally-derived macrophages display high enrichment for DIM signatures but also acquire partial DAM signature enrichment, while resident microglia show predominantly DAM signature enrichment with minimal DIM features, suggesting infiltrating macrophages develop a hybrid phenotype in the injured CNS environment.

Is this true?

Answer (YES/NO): NO